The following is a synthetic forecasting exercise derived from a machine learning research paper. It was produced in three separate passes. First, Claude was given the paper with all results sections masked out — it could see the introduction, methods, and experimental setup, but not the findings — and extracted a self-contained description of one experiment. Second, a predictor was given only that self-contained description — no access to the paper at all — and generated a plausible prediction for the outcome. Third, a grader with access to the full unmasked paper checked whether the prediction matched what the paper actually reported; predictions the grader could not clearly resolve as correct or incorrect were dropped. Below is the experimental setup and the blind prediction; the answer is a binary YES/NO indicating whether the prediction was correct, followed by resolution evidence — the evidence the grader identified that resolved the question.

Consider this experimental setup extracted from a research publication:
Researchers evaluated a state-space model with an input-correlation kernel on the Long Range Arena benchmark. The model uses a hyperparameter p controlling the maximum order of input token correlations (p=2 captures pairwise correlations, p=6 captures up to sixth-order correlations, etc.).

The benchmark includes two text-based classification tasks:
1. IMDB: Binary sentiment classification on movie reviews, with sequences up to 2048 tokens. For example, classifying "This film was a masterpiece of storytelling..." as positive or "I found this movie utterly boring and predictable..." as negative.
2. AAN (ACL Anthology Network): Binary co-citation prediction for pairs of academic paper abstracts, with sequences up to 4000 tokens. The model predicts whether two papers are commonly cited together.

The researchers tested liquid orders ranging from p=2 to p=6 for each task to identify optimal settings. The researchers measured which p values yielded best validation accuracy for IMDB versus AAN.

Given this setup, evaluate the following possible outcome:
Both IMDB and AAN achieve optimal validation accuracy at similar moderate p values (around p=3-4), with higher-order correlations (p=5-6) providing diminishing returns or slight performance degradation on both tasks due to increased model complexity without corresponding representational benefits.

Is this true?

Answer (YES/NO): NO